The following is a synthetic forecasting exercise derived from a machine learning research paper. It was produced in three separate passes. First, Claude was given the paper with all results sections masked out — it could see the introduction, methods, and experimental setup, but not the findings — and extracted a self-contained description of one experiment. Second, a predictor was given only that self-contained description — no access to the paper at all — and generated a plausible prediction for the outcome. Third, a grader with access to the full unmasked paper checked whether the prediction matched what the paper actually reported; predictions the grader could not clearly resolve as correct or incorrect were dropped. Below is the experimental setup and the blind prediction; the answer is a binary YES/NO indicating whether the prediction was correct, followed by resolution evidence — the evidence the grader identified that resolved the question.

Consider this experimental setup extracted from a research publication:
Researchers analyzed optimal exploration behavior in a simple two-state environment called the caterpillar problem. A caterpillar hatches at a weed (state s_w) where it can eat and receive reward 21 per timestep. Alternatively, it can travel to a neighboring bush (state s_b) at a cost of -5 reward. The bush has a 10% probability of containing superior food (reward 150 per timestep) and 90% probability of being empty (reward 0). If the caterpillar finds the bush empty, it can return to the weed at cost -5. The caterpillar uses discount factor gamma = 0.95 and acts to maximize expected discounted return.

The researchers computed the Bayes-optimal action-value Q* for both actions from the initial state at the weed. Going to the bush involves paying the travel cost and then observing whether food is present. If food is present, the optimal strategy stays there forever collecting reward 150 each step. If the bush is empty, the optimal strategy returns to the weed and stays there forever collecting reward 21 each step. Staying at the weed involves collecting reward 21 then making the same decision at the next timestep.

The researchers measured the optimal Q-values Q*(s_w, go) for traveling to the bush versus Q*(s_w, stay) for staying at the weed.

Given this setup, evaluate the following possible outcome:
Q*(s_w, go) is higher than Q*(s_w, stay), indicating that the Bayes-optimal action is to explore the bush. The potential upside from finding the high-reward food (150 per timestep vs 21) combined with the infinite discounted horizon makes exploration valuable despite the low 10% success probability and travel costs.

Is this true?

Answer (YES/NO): YES